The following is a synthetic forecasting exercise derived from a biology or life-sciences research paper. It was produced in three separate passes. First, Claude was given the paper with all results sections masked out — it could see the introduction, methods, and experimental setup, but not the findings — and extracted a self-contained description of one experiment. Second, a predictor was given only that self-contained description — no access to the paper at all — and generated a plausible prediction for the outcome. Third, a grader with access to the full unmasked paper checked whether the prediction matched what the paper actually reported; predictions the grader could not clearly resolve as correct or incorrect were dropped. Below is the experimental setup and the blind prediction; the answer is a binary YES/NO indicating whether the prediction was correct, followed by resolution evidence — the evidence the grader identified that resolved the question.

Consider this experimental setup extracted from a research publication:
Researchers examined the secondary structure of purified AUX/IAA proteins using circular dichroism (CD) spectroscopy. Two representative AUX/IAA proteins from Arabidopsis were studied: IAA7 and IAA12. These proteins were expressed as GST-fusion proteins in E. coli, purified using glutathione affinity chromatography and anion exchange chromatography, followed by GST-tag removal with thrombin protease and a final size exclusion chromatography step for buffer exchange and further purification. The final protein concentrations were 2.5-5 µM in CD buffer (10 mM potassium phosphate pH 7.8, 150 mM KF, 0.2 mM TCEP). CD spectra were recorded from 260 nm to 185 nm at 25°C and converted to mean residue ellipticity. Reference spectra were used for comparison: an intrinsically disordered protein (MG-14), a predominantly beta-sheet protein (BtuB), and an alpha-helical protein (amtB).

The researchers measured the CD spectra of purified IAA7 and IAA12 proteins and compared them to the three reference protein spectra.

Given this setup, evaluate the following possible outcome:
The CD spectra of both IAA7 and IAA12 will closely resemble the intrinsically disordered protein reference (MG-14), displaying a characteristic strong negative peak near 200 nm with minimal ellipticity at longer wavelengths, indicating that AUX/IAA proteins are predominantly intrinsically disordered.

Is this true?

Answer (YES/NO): NO